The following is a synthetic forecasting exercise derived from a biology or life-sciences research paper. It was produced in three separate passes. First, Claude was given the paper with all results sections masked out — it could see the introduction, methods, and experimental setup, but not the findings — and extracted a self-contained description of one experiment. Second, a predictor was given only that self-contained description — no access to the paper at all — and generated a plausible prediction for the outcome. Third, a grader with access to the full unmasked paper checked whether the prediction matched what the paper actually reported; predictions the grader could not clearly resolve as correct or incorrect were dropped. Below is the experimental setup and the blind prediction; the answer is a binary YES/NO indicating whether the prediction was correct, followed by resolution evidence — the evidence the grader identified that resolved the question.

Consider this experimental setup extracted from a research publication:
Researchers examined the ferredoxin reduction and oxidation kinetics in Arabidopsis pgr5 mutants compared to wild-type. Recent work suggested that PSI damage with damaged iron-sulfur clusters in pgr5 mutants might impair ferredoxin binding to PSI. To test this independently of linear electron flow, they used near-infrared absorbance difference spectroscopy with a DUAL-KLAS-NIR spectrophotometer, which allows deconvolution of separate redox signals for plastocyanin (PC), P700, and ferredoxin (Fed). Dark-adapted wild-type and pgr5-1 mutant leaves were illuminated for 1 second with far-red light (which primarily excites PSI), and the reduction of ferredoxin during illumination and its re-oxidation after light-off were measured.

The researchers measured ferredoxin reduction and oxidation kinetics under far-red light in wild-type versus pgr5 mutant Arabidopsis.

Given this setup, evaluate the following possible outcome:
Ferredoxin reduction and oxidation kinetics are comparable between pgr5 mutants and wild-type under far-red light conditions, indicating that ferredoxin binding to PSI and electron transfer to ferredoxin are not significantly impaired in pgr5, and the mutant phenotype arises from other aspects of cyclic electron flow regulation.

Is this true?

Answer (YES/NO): NO